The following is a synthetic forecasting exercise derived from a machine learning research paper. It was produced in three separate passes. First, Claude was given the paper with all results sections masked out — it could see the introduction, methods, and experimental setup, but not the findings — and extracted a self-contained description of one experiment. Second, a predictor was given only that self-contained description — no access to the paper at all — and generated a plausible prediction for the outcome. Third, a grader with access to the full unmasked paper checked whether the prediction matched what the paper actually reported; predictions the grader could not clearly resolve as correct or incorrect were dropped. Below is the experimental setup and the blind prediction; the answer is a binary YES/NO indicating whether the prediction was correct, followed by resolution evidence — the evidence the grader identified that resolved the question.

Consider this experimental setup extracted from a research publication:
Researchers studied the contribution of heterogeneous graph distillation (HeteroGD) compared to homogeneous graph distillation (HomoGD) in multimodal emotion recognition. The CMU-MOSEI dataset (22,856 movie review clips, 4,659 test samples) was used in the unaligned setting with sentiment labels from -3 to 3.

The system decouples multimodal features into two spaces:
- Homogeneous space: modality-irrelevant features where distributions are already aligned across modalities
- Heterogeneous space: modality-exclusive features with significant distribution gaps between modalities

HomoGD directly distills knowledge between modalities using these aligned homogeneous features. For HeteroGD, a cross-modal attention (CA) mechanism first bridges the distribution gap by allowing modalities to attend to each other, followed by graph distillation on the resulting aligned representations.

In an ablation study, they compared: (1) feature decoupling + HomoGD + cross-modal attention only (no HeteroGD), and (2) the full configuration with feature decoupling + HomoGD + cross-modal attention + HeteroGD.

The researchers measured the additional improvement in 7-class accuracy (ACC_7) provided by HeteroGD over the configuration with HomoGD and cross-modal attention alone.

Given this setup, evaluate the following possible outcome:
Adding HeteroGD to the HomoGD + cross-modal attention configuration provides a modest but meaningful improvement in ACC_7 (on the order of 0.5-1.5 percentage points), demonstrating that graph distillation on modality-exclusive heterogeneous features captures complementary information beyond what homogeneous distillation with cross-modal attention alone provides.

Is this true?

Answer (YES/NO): YES